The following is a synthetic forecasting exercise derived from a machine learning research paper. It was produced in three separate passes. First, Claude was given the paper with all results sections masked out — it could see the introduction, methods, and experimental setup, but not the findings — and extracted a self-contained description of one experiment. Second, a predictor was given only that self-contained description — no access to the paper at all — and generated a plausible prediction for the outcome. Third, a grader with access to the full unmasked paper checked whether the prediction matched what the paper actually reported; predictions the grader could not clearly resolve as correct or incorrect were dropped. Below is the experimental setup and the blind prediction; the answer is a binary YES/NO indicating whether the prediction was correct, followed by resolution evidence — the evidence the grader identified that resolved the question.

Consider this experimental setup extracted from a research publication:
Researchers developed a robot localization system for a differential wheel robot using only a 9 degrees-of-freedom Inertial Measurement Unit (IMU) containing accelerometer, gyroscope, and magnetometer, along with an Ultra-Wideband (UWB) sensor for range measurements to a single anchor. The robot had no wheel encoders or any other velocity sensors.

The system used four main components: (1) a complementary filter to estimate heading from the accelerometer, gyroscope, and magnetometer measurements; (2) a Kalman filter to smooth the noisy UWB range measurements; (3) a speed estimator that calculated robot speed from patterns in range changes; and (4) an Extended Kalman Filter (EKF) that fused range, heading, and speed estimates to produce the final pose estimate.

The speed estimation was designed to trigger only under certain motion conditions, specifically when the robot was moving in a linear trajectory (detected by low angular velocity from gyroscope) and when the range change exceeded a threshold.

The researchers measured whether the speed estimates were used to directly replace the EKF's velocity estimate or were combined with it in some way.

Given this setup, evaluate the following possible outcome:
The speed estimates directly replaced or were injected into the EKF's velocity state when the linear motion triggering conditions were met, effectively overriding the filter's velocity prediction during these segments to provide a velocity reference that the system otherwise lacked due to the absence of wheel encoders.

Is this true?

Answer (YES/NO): NO